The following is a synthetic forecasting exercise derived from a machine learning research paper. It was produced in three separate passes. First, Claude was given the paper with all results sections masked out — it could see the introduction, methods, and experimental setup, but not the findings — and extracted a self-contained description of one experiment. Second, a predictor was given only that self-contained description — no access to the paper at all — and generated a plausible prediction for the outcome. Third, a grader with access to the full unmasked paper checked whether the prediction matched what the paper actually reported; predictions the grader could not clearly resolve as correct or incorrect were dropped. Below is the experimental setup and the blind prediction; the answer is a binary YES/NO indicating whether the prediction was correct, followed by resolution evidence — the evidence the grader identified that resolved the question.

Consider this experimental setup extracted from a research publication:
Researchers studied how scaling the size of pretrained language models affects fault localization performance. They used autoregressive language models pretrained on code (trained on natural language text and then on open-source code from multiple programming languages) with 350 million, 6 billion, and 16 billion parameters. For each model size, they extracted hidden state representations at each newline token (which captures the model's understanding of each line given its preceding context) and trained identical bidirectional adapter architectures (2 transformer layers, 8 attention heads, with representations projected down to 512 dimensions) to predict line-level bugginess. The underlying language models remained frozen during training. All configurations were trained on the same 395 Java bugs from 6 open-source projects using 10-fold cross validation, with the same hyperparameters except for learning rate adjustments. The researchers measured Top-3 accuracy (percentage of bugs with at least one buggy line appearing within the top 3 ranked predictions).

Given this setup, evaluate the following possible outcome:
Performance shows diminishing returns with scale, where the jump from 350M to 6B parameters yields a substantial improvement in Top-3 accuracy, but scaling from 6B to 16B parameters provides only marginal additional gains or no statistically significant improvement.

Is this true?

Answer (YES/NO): NO